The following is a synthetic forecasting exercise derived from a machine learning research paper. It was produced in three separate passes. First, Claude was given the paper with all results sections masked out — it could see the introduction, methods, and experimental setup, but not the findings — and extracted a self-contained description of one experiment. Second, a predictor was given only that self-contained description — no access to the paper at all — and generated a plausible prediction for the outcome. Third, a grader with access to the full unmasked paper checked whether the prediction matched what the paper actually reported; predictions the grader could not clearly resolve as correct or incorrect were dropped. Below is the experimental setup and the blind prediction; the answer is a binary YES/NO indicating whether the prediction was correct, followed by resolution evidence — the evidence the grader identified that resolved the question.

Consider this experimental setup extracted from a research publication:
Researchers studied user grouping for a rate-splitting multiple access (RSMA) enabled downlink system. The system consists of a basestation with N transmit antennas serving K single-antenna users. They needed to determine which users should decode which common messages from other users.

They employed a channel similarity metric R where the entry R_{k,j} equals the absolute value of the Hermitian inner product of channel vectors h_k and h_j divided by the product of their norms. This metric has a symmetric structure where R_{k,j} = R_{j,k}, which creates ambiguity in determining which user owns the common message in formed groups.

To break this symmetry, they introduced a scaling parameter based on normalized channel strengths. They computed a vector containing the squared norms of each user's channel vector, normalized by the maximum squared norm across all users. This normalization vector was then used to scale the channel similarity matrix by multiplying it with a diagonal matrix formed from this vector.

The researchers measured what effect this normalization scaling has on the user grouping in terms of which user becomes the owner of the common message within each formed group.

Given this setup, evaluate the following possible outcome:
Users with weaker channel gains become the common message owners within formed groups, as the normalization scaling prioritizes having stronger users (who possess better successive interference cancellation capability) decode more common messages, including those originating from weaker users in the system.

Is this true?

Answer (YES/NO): YES